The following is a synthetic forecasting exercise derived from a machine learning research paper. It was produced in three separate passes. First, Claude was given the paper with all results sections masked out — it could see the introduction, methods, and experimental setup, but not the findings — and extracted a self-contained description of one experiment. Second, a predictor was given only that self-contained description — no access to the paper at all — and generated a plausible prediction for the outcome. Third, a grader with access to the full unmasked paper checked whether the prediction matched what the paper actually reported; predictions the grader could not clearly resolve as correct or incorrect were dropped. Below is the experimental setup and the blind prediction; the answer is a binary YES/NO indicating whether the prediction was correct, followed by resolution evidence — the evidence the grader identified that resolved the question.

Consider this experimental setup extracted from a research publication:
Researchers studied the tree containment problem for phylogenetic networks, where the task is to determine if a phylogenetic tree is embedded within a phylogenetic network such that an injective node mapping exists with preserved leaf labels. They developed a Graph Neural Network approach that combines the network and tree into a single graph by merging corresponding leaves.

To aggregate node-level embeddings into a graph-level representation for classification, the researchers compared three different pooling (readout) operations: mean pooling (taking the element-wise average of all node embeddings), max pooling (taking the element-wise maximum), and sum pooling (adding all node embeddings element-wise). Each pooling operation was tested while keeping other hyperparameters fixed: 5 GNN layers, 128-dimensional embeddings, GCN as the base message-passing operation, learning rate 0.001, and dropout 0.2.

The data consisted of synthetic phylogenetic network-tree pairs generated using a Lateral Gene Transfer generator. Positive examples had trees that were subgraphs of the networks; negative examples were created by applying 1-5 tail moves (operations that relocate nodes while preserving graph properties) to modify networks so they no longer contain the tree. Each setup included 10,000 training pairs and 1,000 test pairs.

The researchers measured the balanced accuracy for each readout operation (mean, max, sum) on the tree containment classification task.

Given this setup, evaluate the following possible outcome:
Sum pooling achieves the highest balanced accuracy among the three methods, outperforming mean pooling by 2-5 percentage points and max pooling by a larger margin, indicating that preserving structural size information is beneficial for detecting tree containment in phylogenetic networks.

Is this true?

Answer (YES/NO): NO